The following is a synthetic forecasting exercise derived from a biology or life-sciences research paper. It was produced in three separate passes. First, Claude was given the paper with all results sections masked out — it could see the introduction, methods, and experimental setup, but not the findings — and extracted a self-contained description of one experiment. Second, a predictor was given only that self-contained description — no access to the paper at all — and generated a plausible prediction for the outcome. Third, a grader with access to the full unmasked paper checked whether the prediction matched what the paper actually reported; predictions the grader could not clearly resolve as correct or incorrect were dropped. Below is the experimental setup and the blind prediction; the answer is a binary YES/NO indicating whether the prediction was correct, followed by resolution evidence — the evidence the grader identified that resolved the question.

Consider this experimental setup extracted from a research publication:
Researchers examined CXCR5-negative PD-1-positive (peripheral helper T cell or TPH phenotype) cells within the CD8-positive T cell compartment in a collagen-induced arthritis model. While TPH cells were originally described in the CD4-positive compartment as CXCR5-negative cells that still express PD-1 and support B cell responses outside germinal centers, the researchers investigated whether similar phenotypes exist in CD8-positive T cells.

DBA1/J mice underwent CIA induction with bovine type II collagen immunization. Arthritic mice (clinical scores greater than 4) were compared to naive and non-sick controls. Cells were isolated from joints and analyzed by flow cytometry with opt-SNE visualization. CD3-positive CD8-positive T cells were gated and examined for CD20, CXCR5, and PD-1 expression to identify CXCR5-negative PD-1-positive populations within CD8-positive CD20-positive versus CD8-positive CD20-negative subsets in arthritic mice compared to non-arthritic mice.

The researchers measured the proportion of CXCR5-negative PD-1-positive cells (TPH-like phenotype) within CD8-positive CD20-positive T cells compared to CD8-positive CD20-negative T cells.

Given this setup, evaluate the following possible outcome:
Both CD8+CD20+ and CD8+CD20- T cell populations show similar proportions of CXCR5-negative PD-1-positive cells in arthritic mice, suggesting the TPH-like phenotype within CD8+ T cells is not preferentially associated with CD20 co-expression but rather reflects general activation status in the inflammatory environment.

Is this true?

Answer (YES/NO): NO